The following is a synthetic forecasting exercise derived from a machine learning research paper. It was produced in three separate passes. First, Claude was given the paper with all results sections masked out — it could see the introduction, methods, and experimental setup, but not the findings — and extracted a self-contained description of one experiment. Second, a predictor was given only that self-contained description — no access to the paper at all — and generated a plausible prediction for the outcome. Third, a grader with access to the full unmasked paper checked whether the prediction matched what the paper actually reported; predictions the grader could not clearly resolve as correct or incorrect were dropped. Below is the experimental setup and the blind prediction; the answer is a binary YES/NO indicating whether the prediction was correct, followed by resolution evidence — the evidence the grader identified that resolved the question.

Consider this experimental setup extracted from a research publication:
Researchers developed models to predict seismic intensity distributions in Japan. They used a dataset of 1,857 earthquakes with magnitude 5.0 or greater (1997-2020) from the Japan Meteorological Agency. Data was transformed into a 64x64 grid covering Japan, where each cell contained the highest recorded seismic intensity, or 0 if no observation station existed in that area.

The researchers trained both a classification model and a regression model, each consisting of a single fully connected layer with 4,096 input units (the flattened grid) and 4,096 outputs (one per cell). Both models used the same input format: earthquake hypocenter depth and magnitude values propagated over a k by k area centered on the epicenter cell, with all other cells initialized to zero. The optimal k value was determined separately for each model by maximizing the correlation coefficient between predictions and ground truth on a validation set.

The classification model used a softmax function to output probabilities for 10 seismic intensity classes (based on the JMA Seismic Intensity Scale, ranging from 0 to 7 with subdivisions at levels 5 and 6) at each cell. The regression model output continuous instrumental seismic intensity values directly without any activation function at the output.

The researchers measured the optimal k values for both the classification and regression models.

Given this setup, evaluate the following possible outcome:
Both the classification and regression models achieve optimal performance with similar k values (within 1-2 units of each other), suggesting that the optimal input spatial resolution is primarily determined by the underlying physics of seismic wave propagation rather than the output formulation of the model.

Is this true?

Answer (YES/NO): NO